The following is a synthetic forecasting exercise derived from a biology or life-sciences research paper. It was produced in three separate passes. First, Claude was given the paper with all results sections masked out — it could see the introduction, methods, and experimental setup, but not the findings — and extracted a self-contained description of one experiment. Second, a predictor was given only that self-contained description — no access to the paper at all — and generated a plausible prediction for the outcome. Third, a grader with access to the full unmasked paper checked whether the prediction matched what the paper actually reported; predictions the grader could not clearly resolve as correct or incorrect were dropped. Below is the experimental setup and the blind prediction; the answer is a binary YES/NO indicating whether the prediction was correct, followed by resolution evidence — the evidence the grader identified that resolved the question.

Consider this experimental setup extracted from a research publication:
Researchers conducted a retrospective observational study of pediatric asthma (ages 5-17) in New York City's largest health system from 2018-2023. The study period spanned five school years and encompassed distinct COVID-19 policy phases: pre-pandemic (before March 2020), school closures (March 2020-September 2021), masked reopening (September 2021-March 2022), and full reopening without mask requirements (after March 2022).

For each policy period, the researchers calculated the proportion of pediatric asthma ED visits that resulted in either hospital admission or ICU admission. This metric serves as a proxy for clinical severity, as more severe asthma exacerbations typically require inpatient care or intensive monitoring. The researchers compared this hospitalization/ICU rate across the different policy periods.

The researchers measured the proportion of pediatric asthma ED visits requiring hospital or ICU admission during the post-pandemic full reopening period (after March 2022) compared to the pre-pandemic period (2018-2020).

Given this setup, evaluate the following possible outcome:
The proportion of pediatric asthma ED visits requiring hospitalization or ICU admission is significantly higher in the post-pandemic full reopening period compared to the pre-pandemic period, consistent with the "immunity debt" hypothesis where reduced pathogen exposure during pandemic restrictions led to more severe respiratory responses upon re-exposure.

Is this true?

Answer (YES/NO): YES